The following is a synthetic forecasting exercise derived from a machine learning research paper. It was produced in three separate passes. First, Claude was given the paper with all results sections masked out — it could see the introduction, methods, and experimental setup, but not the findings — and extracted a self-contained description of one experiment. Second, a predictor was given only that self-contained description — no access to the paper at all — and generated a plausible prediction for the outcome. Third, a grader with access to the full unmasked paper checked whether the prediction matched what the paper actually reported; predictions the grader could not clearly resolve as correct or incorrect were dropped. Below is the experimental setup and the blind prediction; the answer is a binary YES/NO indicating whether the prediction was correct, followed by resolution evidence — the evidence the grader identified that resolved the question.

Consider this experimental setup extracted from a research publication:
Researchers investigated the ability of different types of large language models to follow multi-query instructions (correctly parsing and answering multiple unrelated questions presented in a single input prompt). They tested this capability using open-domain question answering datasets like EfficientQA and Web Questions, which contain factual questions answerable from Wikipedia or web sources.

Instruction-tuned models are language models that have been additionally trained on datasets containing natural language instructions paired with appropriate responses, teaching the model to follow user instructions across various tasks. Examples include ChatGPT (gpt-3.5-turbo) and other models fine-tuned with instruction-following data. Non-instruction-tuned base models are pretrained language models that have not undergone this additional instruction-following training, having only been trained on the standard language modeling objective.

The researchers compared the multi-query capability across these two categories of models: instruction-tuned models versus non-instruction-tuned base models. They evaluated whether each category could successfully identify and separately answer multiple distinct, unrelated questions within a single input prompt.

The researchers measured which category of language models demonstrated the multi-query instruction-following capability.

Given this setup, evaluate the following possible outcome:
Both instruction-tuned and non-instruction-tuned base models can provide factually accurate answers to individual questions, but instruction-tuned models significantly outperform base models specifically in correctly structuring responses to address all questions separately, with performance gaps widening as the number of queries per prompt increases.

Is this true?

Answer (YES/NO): NO